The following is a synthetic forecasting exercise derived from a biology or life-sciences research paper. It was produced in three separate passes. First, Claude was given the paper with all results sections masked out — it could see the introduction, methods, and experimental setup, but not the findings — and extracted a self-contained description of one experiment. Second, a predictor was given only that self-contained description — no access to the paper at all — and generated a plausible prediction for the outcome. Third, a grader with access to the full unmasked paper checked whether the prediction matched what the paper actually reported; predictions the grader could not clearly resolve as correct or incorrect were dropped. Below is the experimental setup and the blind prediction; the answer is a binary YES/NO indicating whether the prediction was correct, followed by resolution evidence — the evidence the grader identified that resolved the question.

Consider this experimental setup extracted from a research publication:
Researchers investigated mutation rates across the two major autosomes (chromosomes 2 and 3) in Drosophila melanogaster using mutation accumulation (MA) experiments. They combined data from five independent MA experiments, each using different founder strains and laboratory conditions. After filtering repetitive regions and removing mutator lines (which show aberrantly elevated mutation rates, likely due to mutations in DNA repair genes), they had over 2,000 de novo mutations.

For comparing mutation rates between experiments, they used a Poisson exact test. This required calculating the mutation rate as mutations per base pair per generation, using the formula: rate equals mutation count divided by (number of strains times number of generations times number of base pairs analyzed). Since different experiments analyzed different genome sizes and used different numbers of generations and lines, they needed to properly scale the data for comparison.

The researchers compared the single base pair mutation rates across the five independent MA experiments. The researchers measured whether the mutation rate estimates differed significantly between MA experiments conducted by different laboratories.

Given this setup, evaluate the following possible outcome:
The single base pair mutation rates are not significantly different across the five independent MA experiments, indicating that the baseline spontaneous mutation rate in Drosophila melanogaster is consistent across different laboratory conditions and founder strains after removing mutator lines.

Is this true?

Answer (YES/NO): NO